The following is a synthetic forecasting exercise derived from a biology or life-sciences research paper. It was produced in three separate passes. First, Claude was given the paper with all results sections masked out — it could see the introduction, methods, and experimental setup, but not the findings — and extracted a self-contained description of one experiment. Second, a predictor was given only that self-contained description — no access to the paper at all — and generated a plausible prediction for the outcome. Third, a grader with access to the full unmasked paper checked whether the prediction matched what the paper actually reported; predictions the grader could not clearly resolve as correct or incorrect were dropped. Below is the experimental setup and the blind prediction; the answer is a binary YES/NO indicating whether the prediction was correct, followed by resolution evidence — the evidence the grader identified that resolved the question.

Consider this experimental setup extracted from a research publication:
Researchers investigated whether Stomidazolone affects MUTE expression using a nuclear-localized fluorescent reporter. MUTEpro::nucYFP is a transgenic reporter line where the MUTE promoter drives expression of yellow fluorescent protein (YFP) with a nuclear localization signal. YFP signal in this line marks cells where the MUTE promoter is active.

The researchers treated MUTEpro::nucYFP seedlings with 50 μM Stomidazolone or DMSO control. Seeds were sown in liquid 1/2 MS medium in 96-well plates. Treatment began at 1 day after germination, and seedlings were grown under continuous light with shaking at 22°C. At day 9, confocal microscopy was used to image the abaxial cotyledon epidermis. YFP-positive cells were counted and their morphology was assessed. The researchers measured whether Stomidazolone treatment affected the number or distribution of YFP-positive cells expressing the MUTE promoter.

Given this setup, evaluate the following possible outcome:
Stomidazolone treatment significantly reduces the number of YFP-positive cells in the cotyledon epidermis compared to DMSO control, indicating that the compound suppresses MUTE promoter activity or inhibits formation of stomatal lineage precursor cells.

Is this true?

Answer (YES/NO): NO